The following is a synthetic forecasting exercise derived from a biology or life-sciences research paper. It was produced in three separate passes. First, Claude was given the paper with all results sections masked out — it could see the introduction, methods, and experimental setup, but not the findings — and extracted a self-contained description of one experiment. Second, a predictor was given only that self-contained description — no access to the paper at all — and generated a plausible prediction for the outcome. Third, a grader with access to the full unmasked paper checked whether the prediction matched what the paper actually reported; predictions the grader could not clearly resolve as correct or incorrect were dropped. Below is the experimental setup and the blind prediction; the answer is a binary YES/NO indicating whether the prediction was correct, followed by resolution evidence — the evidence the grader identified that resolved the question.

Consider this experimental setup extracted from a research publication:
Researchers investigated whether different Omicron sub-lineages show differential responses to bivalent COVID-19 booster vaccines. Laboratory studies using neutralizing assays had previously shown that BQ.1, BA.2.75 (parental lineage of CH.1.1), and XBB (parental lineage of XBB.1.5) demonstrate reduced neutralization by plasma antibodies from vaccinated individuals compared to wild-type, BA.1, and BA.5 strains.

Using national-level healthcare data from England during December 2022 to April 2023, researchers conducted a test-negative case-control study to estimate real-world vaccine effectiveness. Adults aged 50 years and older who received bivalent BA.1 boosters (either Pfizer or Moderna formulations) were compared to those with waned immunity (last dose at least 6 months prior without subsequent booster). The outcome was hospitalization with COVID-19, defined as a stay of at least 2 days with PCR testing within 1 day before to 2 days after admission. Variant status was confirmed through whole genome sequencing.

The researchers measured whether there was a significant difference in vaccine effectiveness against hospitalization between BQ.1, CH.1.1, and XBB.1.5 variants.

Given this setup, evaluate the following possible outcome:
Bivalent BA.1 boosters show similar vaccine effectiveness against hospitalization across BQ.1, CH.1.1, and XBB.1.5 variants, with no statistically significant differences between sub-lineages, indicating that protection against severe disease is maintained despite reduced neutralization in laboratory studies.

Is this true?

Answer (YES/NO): YES